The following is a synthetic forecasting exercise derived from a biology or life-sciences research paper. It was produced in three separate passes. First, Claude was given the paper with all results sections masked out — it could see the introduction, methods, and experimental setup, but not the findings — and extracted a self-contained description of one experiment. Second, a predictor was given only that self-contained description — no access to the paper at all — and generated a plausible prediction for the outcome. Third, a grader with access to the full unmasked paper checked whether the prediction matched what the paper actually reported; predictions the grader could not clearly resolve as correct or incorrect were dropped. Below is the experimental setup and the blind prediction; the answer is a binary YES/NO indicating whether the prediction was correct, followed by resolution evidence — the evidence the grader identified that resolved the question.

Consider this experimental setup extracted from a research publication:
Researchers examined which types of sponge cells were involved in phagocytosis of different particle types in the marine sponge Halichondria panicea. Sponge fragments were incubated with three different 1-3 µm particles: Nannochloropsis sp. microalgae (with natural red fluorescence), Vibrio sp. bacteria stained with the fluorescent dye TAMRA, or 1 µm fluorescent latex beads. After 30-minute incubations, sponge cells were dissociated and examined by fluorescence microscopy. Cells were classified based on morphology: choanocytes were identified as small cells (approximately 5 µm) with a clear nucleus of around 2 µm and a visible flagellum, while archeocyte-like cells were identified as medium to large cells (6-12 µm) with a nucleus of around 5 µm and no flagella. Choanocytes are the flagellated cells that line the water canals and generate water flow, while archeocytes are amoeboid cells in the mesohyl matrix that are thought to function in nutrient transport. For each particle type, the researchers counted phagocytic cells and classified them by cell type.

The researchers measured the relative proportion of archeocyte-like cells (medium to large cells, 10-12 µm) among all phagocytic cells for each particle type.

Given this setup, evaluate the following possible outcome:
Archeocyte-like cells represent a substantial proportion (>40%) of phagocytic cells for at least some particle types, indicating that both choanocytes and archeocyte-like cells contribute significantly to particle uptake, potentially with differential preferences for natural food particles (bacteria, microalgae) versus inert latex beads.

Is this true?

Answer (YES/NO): YES